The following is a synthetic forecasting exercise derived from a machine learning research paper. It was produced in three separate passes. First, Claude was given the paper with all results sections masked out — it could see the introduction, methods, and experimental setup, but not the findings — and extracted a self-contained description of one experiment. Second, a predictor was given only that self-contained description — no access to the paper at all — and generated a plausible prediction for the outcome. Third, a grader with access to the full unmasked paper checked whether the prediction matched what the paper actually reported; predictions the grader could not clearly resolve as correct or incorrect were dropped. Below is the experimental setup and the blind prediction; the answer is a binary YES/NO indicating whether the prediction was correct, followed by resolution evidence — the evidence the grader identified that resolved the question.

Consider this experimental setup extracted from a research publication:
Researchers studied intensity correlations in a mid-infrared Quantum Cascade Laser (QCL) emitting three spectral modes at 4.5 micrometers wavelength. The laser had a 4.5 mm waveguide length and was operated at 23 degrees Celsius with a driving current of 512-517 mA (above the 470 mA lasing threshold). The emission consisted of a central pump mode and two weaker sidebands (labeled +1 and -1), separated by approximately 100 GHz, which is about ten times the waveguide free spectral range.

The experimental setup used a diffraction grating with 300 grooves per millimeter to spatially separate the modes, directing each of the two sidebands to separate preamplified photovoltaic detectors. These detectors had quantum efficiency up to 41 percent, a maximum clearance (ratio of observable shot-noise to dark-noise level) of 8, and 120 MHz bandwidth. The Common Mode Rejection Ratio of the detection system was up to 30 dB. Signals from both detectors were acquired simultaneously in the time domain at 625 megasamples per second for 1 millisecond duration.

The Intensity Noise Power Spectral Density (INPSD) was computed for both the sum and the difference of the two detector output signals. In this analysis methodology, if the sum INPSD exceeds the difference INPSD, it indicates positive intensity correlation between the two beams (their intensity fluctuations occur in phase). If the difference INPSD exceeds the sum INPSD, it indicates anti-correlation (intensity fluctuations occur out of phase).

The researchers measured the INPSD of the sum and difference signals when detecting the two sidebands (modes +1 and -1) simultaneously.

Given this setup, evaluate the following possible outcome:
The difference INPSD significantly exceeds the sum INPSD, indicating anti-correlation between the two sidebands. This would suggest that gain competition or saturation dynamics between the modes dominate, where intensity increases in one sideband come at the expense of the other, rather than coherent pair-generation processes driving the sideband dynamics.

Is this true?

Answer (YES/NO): NO